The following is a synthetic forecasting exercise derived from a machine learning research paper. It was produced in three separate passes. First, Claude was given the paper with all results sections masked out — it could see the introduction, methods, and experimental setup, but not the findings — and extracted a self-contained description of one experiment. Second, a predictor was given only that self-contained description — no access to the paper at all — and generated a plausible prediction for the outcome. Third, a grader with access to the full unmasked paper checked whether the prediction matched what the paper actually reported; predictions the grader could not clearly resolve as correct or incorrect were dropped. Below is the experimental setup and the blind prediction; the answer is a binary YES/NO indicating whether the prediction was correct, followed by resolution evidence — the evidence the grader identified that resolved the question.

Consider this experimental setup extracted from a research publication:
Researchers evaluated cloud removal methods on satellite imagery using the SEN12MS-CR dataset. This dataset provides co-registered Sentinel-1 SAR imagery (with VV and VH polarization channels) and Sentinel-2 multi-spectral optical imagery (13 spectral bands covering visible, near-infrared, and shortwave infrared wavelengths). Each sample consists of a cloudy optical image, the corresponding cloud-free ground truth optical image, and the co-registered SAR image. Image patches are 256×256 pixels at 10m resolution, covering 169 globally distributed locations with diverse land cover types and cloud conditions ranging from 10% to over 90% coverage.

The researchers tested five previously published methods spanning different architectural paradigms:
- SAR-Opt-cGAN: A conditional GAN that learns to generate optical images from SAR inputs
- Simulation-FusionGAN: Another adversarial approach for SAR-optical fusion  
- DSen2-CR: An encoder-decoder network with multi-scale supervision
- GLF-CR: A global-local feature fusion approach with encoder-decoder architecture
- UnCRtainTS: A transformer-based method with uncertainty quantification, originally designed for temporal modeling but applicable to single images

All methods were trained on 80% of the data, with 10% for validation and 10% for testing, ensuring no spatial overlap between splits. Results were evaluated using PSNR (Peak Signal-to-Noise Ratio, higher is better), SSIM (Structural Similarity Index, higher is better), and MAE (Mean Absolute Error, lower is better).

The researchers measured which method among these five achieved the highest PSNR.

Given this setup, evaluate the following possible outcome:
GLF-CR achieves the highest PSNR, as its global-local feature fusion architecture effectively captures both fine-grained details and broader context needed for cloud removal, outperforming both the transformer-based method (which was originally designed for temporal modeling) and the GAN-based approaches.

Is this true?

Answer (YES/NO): NO